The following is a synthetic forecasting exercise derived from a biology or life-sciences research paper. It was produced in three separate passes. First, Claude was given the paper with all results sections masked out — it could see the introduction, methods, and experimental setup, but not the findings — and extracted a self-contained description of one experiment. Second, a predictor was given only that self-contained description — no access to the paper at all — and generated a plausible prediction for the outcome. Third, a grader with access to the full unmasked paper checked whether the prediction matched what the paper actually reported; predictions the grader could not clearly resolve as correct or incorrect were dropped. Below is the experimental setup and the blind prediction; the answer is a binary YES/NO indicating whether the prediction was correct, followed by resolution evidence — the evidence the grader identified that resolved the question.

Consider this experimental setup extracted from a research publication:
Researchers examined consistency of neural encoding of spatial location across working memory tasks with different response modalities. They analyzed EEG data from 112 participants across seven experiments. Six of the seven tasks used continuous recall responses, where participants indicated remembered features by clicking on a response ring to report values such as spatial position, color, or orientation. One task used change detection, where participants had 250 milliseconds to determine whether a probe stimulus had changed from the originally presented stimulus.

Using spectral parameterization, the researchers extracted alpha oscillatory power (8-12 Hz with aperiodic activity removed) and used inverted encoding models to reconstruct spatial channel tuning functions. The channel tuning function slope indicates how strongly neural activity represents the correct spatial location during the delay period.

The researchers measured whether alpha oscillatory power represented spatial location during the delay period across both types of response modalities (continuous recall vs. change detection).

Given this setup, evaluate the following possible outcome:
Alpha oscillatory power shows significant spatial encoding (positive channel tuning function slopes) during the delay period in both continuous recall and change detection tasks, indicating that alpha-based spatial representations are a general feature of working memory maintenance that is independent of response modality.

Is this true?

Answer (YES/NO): YES